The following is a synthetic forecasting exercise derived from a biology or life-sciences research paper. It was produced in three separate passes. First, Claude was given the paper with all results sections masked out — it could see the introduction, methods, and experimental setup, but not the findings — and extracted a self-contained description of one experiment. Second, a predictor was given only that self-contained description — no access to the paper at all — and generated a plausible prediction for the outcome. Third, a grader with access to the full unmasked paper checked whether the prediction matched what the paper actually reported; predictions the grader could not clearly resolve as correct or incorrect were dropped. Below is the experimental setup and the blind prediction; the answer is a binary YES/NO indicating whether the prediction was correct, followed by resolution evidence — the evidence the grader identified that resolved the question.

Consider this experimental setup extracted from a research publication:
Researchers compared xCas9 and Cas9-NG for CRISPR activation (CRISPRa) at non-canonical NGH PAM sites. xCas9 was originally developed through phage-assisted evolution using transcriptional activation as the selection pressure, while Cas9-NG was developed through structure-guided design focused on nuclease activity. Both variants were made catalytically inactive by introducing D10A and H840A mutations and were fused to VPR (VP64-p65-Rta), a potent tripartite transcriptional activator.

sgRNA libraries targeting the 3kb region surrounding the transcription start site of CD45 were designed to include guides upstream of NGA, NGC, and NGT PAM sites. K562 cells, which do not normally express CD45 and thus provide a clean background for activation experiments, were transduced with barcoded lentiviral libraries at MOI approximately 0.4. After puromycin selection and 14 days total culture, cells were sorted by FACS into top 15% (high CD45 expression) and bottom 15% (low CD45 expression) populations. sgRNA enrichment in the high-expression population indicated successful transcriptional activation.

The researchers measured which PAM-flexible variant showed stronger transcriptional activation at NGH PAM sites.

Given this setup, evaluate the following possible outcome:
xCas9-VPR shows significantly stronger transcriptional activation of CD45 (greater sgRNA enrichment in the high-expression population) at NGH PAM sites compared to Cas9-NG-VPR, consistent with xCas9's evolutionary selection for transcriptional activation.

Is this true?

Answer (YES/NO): NO